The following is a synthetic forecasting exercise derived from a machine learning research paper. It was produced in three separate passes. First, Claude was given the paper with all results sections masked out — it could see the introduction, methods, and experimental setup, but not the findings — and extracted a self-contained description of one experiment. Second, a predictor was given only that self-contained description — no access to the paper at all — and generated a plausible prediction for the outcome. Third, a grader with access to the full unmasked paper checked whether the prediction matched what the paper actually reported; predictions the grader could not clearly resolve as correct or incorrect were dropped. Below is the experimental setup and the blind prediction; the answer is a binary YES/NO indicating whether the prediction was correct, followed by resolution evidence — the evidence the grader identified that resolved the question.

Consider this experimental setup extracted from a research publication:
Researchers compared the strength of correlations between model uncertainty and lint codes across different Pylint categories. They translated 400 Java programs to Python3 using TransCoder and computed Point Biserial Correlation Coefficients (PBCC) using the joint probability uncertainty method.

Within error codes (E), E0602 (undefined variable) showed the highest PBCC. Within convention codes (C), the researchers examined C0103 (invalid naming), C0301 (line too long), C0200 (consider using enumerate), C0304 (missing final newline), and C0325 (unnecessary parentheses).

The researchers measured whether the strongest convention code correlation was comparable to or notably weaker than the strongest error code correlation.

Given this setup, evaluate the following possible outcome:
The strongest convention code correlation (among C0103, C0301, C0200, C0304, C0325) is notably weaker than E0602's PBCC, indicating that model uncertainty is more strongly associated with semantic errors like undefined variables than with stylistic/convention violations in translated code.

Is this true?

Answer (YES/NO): YES